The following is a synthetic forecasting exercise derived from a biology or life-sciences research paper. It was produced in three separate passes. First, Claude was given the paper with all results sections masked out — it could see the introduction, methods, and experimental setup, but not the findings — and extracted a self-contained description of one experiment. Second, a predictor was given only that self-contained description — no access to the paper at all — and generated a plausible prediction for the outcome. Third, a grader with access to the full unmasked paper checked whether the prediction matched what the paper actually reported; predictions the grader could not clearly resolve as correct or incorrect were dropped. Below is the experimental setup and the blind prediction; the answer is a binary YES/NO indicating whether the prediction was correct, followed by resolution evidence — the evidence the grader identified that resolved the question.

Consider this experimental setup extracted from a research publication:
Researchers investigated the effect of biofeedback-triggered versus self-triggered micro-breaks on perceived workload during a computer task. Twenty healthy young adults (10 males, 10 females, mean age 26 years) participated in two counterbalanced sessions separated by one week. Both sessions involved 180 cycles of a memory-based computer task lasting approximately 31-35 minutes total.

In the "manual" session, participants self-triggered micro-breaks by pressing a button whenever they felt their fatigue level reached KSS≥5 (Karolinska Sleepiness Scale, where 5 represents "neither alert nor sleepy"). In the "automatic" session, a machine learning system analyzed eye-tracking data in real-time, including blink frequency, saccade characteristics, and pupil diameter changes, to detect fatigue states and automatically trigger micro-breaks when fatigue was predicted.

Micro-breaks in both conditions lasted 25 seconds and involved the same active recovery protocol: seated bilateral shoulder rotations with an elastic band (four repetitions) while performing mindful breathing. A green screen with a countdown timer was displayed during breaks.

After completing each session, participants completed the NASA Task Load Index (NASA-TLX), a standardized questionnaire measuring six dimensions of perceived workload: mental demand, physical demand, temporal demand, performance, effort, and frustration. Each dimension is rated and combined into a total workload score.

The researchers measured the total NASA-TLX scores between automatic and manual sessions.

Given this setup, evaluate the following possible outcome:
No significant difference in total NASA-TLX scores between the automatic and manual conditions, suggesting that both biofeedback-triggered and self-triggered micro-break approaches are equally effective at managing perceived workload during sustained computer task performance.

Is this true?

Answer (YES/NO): NO